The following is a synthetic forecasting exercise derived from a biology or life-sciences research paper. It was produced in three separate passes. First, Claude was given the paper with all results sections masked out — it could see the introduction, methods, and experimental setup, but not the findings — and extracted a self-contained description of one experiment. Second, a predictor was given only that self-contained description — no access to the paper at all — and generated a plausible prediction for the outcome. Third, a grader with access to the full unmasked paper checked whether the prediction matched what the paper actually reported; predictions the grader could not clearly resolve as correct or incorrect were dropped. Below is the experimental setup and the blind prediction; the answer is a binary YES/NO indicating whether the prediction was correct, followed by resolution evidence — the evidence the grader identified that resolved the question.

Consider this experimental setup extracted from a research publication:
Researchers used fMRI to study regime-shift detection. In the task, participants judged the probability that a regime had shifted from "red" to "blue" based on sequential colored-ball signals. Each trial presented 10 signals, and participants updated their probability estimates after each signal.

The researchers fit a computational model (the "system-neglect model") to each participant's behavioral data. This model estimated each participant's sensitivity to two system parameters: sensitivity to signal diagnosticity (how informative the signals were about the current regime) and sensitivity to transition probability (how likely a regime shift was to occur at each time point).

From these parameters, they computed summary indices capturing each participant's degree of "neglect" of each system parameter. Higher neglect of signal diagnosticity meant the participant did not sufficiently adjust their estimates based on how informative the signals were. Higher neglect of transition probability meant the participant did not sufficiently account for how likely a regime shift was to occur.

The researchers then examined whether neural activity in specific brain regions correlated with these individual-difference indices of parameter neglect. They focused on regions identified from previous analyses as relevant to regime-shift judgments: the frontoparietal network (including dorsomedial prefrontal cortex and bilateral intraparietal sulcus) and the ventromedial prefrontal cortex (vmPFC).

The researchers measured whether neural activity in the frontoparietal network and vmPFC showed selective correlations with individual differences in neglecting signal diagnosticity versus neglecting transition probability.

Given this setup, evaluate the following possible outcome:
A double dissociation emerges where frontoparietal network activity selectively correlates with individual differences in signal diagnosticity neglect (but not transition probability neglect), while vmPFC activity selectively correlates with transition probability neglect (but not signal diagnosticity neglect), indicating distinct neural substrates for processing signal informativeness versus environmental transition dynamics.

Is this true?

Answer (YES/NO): YES